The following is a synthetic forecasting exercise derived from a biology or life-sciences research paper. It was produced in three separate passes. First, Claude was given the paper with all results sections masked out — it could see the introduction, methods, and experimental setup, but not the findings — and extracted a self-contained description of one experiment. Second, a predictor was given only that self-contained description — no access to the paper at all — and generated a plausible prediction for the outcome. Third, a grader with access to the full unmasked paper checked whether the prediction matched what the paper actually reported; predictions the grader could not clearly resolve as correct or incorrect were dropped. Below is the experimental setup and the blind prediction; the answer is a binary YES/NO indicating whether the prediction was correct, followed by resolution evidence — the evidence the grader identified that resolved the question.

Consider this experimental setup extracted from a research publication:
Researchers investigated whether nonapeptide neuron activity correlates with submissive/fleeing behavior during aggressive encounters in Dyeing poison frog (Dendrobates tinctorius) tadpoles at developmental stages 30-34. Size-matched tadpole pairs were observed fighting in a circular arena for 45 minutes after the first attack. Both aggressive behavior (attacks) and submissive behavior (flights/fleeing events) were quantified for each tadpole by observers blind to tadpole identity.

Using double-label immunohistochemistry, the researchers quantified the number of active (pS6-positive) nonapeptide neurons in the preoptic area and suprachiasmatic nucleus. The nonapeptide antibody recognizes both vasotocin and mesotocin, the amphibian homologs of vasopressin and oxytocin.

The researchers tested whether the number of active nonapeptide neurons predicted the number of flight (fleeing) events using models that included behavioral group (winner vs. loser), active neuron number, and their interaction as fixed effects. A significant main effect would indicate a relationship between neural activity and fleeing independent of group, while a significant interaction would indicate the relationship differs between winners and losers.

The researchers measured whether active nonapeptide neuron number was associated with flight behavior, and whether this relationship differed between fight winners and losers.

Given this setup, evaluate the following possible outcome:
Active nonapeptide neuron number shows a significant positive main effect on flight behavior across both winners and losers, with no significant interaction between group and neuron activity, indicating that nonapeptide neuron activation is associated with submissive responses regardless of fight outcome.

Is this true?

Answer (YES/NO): NO